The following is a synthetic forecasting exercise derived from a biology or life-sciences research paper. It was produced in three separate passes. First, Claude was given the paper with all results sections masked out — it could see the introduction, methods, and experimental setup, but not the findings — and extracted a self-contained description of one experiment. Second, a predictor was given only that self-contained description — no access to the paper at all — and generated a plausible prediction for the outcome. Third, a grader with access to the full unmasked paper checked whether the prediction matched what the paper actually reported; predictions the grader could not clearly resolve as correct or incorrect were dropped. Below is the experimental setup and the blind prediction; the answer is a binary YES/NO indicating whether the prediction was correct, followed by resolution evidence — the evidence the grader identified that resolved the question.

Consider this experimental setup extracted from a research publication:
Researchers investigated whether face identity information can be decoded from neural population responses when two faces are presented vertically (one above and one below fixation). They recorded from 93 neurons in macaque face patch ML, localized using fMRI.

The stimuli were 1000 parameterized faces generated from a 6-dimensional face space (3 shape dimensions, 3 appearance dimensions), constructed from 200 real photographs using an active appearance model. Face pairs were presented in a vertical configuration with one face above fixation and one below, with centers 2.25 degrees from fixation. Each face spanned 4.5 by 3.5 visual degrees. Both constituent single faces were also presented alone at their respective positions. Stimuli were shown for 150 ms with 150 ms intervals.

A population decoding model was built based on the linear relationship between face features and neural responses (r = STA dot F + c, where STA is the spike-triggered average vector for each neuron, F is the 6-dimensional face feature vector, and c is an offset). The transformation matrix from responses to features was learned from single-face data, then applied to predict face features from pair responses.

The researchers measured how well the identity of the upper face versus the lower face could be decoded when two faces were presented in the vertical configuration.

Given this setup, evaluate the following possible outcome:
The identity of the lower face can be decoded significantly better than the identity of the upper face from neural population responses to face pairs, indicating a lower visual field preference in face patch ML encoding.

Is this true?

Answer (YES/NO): NO